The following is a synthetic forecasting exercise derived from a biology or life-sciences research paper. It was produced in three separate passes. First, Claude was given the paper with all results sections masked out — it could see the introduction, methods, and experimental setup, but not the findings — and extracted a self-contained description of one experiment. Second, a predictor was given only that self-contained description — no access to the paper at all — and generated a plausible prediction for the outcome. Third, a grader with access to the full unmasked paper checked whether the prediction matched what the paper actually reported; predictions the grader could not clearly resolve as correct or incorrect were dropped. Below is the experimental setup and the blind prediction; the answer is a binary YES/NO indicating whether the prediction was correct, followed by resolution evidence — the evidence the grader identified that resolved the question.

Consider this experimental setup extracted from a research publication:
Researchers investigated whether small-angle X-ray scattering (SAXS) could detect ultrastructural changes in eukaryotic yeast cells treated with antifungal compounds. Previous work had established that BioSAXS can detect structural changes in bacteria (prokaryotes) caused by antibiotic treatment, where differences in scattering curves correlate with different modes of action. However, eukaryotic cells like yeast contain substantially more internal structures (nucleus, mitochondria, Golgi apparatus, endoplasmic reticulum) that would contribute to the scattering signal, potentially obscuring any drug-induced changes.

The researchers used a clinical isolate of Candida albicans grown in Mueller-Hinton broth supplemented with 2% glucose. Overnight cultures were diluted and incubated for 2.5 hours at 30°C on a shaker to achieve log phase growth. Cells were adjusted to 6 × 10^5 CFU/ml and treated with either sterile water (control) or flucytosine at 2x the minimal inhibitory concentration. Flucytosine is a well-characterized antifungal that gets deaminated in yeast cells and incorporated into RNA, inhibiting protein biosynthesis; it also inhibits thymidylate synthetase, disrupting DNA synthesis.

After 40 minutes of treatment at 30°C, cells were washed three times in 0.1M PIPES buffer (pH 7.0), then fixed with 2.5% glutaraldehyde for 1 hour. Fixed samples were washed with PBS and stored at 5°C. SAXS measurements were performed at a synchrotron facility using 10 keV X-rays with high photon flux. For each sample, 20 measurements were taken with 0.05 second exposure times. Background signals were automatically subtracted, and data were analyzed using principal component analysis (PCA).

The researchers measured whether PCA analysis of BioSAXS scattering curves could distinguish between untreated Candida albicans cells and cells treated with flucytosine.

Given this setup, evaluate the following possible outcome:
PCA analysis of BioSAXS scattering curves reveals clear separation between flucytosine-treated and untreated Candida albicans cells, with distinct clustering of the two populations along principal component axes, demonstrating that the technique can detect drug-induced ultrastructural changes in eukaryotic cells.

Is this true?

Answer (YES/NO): YES